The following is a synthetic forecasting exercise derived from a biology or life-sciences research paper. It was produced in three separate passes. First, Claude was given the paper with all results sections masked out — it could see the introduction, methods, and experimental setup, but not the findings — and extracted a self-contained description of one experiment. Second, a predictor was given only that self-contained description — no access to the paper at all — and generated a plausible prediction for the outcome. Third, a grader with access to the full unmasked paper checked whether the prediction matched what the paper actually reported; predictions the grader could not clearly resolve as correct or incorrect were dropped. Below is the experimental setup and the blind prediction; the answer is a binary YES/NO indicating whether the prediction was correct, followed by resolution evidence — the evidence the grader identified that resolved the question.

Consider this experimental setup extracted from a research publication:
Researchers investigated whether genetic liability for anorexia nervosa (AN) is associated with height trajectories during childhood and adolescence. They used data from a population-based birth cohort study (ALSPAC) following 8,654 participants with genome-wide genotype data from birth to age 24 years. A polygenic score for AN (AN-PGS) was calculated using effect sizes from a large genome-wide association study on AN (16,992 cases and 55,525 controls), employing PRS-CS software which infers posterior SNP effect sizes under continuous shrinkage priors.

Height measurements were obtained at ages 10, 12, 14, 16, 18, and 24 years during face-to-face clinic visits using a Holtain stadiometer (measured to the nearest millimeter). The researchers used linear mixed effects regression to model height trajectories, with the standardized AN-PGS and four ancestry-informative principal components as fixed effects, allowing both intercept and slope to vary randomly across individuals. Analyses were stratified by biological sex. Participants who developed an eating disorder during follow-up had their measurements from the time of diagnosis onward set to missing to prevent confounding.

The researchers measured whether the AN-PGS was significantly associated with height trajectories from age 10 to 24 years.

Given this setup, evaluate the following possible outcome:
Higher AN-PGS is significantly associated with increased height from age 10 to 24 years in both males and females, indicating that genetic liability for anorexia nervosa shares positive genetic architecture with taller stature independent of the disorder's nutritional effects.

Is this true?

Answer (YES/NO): NO